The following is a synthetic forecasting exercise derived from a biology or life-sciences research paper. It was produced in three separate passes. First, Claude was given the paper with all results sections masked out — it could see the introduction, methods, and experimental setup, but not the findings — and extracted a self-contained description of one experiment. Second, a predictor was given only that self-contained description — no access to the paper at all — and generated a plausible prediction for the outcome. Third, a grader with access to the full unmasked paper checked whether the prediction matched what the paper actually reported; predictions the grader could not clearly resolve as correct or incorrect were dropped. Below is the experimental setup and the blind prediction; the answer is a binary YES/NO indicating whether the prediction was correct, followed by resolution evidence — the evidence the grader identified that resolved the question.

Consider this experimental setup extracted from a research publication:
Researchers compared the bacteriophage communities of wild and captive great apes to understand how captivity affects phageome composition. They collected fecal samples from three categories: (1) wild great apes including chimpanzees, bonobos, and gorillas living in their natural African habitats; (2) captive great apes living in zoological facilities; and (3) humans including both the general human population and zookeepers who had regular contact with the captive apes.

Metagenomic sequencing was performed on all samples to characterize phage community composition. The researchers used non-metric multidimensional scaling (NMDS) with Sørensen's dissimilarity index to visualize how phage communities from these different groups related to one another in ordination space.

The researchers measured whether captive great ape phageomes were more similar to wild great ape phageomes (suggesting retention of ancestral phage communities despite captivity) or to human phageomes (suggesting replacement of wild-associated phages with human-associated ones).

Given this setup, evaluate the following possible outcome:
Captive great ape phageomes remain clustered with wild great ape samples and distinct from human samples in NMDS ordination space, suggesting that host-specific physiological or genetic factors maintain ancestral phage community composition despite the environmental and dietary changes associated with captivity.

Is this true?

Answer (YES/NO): NO